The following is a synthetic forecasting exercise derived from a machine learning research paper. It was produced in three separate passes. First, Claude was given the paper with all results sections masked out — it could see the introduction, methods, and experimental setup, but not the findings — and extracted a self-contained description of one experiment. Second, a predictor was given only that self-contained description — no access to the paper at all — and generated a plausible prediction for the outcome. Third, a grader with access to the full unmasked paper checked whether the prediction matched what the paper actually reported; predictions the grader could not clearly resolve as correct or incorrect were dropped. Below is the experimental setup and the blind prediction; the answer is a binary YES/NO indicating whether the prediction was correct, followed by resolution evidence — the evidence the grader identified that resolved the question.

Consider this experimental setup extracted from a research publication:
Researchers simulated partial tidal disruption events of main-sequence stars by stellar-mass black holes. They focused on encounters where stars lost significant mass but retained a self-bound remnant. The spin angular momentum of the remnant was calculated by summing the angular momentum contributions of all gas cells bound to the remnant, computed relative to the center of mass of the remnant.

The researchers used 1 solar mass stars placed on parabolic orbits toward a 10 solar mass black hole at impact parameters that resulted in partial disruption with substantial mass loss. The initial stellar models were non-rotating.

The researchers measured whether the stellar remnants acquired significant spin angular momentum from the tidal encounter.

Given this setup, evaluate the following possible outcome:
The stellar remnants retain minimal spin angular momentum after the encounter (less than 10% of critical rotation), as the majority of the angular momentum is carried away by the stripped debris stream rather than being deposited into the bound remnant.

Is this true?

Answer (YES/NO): NO